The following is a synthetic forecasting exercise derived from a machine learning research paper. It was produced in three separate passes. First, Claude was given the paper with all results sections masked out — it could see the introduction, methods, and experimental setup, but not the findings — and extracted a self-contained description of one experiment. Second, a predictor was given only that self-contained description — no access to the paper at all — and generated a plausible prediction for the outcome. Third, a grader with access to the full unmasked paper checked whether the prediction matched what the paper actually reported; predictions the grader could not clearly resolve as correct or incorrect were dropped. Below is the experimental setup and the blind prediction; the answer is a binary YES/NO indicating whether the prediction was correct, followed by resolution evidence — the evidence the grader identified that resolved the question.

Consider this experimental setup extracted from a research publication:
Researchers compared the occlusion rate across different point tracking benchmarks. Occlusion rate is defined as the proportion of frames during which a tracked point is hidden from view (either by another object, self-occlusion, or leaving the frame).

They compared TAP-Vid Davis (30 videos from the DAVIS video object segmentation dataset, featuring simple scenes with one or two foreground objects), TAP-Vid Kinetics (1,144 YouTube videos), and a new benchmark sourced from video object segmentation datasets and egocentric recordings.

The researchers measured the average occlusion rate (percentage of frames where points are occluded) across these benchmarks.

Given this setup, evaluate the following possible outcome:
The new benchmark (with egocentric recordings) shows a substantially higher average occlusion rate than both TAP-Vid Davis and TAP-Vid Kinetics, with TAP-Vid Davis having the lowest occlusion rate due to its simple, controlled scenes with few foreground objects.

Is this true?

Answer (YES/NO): YES